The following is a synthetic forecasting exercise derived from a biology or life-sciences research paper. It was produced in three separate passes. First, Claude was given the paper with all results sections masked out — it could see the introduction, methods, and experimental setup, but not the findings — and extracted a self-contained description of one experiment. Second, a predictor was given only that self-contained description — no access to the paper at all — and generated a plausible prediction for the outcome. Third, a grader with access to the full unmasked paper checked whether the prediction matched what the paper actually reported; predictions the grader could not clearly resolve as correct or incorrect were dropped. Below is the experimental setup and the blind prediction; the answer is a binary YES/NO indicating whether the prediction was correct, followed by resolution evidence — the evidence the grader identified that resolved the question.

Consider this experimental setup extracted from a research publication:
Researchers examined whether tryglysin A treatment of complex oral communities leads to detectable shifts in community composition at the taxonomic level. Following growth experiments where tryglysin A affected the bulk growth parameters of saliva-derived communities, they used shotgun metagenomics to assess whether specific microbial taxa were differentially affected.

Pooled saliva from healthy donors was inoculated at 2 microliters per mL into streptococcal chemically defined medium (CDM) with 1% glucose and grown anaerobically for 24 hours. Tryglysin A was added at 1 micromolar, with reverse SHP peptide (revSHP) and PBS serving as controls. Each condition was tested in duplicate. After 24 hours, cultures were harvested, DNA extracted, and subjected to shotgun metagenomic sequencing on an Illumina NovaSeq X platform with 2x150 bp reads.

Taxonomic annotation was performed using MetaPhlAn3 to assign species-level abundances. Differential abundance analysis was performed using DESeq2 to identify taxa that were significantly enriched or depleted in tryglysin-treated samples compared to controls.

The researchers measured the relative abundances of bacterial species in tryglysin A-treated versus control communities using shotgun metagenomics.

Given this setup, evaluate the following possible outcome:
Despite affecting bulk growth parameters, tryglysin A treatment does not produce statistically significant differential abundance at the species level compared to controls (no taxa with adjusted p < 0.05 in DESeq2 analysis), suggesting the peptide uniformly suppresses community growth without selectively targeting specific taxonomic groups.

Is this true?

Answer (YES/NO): NO